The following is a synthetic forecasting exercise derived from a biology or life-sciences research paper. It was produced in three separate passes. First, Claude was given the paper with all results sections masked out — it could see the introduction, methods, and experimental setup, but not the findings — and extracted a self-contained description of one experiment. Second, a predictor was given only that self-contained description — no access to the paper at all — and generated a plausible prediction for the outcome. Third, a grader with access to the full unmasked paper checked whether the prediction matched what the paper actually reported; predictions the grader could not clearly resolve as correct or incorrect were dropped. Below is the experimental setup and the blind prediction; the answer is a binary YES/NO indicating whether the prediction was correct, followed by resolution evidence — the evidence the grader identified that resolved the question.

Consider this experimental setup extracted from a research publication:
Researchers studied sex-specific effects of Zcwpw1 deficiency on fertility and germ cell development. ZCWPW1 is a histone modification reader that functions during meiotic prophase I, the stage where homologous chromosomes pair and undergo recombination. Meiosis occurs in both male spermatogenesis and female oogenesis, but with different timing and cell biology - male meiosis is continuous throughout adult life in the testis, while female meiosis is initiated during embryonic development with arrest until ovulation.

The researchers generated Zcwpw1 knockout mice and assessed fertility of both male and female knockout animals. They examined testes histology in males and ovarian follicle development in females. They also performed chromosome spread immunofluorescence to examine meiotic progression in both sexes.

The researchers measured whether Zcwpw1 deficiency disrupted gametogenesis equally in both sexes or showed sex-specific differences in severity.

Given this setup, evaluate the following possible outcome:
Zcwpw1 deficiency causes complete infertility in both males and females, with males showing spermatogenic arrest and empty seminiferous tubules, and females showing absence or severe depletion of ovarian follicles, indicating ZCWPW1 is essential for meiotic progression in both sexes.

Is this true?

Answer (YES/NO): NO